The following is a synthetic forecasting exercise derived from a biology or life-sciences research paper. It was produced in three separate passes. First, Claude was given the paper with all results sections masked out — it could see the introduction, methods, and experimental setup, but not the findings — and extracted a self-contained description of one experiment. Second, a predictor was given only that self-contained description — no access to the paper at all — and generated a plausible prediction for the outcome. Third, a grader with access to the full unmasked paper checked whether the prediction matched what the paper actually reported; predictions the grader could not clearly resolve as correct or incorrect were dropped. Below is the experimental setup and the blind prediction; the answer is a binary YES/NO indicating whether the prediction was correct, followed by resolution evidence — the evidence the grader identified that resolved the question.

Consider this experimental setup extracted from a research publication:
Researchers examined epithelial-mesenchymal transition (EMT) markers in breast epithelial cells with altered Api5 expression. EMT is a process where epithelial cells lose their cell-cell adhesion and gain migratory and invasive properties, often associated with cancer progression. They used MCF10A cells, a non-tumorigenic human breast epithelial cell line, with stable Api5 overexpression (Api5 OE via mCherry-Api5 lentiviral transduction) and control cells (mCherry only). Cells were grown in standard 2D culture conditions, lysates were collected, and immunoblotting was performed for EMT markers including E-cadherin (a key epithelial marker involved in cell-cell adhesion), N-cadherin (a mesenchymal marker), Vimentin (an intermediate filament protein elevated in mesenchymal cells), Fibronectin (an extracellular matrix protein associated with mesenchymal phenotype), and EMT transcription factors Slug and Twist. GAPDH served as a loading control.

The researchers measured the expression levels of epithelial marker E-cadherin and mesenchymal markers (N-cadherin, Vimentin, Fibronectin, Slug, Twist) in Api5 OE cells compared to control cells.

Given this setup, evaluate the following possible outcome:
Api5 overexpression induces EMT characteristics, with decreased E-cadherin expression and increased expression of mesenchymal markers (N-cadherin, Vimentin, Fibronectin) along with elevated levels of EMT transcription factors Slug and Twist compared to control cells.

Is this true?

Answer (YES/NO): NO